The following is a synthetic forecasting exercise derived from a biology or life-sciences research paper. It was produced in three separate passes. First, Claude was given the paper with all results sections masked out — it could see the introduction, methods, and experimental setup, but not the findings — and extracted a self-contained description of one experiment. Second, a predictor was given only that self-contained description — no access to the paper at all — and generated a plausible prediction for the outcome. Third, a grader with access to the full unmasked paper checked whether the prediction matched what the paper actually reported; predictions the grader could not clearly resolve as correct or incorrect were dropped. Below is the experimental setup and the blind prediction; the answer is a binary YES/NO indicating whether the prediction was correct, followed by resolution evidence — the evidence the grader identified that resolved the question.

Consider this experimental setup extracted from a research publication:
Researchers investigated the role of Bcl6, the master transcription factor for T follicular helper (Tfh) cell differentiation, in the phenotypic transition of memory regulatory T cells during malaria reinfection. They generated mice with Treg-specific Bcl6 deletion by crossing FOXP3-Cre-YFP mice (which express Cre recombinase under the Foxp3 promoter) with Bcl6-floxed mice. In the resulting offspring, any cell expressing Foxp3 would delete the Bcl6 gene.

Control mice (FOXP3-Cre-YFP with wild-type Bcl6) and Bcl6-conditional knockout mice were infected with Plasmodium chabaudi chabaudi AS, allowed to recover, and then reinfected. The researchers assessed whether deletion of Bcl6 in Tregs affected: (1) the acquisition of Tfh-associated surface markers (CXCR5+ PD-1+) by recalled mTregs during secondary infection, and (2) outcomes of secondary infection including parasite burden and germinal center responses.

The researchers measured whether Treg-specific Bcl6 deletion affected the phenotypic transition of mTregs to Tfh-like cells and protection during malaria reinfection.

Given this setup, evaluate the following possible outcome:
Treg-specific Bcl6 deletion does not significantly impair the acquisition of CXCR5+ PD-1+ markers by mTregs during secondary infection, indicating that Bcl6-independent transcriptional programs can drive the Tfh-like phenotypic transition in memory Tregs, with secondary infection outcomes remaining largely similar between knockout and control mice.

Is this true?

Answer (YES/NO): NO